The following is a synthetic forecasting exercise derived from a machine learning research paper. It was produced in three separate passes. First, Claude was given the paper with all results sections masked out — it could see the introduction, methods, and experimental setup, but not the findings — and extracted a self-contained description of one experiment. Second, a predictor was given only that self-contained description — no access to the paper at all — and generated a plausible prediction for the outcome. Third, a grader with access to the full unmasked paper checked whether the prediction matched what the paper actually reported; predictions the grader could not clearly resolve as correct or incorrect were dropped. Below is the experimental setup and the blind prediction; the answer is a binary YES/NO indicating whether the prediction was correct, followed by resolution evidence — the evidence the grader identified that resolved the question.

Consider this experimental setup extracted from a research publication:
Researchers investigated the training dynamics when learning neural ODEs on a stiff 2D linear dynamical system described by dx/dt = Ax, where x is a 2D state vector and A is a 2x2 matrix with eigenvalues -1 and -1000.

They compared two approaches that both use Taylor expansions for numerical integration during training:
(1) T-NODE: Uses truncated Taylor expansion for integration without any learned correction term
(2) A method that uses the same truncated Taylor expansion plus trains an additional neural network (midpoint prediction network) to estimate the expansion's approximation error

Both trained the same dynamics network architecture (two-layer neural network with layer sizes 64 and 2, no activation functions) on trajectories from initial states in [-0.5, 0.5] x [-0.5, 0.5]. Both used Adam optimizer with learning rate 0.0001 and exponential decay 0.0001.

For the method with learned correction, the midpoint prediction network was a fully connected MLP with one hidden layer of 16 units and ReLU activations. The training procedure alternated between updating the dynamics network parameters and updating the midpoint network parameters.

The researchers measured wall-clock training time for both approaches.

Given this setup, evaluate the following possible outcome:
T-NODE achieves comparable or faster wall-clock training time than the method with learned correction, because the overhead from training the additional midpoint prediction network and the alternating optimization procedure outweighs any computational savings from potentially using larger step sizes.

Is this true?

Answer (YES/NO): YES